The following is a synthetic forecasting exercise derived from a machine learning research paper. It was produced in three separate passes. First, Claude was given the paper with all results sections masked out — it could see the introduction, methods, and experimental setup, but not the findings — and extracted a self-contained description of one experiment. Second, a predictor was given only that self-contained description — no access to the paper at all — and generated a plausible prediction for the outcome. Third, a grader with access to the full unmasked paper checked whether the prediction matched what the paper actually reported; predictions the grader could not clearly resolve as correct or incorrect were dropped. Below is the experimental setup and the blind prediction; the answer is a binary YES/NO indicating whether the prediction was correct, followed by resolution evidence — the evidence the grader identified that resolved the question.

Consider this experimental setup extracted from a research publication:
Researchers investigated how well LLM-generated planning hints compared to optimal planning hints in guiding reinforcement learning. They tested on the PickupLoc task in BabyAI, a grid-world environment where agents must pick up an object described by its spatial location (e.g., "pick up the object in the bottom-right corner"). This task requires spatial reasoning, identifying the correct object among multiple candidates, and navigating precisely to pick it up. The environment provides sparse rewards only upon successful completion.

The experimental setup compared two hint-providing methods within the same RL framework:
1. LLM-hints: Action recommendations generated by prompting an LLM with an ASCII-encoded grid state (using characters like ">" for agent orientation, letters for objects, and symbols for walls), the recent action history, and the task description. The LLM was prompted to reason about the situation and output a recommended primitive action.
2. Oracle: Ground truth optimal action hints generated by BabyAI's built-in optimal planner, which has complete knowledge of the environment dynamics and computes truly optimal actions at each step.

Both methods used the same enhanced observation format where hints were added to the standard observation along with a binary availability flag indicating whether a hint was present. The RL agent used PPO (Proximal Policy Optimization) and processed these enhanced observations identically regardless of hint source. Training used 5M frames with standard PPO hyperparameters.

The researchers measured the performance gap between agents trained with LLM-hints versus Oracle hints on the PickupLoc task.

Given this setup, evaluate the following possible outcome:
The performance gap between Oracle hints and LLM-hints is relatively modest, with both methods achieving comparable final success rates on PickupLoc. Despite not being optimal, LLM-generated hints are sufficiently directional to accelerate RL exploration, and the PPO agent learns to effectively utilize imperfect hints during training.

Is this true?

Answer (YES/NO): NO